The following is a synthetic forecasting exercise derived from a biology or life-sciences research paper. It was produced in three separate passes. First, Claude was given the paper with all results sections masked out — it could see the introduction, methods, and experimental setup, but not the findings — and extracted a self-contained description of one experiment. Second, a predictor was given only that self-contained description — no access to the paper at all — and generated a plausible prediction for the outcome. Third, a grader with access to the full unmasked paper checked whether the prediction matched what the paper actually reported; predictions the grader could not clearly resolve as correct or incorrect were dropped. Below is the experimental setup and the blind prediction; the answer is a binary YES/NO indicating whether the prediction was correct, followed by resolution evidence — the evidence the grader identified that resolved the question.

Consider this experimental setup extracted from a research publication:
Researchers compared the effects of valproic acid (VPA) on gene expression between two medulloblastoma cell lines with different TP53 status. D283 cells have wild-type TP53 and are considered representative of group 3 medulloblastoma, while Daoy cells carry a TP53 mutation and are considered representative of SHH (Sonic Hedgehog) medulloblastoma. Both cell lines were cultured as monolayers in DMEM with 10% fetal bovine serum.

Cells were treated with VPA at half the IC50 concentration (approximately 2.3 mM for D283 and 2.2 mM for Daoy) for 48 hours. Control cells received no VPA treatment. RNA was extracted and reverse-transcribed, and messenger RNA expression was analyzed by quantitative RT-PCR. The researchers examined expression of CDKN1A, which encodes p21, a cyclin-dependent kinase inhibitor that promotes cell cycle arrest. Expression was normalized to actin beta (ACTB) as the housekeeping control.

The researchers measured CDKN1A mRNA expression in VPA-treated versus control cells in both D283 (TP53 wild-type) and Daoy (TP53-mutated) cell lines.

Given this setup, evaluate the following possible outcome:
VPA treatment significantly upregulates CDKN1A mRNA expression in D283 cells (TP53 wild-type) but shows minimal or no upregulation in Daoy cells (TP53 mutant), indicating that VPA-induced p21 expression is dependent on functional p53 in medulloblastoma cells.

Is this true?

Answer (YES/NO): NO